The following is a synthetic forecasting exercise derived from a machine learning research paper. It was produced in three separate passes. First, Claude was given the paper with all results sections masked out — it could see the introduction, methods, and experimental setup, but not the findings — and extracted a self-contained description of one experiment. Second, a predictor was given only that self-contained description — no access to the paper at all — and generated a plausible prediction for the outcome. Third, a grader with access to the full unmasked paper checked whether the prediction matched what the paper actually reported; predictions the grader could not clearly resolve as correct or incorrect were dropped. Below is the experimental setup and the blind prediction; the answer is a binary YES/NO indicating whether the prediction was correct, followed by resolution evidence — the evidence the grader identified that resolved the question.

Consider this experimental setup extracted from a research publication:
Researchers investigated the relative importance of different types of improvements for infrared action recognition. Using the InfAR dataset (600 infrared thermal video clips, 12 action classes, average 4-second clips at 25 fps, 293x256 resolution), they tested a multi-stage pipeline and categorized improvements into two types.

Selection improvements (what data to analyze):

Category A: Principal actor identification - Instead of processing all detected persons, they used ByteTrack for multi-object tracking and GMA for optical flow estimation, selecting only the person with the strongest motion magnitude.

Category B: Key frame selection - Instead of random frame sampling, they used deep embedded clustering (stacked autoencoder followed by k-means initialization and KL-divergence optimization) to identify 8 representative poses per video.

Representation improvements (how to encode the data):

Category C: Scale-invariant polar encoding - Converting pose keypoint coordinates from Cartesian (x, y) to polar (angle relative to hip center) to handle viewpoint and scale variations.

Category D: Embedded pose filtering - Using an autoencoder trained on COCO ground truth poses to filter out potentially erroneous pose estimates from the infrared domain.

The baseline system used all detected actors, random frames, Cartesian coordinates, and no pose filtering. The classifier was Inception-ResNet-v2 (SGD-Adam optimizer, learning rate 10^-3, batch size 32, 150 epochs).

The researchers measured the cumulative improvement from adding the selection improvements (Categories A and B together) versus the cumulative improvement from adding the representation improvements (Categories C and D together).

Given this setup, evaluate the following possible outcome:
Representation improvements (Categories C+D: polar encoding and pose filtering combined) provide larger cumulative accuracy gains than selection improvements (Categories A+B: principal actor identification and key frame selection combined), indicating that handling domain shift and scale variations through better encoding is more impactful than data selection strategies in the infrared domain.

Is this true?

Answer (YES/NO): NO